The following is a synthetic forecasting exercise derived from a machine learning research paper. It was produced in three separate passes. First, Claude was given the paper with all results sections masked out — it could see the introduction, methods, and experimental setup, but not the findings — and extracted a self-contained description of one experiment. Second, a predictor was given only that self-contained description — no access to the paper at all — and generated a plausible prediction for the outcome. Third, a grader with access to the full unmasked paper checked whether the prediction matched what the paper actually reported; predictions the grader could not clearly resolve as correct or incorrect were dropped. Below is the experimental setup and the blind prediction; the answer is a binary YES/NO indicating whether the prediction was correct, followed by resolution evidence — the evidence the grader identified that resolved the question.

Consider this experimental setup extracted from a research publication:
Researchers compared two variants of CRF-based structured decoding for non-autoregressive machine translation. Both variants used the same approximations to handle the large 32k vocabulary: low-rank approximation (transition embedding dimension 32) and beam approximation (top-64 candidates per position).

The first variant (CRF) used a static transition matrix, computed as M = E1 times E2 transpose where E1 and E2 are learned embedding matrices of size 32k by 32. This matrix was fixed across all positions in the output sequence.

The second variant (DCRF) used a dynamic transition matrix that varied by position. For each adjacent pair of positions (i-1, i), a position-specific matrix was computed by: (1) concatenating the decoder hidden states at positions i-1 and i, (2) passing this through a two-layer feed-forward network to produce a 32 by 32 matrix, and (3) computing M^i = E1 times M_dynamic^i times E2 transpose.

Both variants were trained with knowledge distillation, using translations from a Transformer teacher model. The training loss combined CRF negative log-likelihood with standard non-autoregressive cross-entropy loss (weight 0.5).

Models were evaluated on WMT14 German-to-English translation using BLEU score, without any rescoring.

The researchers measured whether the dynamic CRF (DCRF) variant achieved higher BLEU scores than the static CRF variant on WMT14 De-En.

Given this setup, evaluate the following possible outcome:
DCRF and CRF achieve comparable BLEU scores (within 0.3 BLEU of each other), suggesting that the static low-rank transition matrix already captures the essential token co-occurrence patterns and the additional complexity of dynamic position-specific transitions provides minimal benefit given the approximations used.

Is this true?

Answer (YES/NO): NO